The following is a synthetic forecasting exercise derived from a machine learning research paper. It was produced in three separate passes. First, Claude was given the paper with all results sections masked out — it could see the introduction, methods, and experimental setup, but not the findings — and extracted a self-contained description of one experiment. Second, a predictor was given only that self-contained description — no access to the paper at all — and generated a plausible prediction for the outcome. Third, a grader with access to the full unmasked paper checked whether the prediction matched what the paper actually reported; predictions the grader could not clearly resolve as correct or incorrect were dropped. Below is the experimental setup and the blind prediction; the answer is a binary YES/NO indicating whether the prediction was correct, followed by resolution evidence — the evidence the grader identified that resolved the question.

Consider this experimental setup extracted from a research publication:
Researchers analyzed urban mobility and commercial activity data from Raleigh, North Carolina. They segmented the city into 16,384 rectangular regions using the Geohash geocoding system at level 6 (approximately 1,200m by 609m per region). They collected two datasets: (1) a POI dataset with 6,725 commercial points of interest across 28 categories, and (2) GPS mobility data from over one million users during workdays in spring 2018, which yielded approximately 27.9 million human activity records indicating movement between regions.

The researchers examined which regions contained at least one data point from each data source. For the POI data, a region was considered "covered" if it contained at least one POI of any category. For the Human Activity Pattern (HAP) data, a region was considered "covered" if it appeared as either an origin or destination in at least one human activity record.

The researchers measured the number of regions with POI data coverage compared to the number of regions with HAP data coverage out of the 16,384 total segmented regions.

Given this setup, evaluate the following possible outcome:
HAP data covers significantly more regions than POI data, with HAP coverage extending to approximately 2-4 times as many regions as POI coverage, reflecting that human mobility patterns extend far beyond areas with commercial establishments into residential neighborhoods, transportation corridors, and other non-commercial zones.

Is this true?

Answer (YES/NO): NO